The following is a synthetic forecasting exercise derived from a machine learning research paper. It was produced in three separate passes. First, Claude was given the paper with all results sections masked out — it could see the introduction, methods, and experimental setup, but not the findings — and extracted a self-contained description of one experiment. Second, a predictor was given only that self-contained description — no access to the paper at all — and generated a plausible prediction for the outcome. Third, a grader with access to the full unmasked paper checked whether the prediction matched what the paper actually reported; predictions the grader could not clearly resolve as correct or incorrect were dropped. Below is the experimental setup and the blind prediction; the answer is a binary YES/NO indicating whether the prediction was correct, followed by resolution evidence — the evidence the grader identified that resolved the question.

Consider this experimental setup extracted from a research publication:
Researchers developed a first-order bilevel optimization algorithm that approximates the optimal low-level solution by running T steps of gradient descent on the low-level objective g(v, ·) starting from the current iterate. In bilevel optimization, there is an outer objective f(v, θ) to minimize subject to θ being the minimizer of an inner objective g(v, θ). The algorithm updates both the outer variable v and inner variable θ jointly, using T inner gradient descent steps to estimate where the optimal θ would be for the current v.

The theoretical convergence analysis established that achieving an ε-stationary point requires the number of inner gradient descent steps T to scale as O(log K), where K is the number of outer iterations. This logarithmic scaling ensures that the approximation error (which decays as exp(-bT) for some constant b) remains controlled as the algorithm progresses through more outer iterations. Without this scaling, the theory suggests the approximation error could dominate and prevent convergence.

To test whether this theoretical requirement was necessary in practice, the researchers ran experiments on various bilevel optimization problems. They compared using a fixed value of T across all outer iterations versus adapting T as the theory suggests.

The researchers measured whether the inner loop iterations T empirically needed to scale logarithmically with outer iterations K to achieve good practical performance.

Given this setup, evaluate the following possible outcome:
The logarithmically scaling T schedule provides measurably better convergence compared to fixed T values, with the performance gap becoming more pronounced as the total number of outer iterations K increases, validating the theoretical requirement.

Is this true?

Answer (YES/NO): NO